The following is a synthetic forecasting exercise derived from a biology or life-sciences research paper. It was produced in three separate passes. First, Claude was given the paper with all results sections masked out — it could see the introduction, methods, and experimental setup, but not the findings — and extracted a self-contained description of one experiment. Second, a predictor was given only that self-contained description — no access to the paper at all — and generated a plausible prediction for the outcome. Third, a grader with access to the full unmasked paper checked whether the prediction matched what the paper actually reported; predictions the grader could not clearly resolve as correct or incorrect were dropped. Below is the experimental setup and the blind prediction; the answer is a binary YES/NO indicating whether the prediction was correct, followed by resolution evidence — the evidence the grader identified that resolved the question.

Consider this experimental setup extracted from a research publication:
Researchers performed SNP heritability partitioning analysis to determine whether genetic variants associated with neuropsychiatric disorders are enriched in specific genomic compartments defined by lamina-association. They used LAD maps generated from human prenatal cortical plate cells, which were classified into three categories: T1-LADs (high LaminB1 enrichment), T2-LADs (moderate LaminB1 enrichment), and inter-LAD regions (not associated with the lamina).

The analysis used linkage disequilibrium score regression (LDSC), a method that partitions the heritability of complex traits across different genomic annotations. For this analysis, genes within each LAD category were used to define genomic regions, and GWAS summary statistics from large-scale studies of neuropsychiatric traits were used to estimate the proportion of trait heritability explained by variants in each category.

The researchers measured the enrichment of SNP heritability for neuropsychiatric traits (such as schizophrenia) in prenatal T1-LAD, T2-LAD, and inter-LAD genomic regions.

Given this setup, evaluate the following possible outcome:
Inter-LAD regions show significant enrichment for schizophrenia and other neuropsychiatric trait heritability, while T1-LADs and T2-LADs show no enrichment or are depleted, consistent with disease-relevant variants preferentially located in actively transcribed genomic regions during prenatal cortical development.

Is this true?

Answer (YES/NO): NO